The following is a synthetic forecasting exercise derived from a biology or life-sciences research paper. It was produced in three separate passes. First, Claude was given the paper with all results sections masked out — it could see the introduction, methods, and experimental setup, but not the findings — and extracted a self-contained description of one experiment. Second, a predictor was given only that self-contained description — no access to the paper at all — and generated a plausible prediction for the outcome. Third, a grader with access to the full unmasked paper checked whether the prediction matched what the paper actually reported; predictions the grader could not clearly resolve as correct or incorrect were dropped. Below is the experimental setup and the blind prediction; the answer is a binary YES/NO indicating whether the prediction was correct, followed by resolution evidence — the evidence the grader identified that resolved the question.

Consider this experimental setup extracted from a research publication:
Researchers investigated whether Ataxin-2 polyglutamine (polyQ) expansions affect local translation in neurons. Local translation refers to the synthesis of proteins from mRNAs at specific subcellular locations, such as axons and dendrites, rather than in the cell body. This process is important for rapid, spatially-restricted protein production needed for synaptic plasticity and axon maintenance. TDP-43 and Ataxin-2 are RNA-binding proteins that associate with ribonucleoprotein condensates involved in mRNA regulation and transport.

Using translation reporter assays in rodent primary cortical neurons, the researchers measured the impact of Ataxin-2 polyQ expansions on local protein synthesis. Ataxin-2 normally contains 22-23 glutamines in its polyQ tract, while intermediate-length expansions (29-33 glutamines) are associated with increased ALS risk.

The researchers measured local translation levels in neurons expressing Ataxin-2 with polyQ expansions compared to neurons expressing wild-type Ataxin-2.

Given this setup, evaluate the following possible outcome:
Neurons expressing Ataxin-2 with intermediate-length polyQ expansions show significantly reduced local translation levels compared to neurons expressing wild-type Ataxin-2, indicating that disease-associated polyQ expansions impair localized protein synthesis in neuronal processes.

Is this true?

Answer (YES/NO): YES